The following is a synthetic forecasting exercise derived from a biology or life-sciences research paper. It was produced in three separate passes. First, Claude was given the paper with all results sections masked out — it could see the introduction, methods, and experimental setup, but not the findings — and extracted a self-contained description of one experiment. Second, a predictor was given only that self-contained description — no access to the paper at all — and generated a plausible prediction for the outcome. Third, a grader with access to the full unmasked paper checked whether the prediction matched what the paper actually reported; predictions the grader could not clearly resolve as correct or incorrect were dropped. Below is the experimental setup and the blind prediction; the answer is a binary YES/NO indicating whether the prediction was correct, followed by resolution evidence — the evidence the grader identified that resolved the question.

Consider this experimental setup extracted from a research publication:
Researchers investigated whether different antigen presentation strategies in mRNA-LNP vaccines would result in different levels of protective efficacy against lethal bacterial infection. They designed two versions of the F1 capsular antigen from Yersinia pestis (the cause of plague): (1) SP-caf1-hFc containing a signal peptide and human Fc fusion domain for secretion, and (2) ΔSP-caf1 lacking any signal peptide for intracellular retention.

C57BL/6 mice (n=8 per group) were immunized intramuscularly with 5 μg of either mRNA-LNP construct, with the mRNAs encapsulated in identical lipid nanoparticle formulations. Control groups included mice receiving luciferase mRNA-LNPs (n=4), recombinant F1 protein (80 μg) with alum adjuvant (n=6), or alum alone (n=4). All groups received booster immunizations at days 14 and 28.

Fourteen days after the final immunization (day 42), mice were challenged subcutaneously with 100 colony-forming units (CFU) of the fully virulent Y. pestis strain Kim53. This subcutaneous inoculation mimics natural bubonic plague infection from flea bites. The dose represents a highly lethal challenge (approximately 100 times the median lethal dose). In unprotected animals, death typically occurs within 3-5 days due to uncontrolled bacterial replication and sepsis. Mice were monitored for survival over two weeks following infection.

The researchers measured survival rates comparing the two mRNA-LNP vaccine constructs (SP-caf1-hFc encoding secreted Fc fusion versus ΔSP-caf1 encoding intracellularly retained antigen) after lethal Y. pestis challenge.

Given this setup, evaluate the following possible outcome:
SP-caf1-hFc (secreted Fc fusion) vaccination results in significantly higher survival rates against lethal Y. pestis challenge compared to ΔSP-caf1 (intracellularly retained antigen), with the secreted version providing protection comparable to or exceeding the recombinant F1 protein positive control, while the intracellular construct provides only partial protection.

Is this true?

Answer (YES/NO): NO